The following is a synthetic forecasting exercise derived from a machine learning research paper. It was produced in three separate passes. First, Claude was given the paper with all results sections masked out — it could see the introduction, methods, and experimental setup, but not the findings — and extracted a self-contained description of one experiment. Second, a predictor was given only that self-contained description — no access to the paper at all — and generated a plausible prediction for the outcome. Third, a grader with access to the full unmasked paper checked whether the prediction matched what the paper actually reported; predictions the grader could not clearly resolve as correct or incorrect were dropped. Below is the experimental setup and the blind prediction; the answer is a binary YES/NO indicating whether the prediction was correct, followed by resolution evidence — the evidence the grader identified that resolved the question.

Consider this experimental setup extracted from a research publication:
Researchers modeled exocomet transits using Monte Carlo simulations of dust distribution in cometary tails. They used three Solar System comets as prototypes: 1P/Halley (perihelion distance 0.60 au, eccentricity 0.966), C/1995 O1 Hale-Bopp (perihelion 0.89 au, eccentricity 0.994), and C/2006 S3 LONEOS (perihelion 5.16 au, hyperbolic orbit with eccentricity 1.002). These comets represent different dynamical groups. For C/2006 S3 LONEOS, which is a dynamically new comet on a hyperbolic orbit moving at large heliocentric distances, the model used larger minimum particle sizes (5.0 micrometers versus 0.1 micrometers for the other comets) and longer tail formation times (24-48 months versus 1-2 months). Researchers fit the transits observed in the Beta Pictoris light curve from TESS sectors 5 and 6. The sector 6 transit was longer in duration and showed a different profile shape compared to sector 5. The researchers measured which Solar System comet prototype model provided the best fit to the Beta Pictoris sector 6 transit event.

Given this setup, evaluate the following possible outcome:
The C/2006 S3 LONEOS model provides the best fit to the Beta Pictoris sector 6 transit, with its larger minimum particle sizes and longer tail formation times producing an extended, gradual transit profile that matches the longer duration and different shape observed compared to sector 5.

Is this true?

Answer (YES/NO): YES